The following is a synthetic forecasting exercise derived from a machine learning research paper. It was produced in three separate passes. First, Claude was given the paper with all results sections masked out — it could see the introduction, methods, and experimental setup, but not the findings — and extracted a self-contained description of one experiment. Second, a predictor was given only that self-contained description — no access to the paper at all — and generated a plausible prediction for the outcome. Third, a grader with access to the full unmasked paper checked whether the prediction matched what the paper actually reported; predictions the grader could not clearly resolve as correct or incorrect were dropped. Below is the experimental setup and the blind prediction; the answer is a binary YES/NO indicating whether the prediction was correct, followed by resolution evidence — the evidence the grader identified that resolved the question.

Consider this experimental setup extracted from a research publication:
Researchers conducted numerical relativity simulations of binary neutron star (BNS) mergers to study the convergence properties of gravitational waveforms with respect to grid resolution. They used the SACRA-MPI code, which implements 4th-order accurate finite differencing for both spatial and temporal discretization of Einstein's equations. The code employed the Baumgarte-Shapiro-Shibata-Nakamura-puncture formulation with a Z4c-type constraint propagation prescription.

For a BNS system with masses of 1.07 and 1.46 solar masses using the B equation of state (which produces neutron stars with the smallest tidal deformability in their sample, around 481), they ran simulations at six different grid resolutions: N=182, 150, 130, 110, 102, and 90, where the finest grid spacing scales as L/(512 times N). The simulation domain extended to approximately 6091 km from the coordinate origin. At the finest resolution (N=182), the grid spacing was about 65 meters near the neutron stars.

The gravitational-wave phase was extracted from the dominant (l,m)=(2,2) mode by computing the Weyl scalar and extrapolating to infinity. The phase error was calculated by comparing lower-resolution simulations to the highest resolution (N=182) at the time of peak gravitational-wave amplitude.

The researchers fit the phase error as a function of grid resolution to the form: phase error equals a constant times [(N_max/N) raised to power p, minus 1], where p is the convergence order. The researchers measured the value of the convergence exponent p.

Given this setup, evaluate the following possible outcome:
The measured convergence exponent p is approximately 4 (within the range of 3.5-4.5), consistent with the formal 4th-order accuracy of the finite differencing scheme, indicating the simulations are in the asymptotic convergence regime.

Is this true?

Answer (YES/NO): NO